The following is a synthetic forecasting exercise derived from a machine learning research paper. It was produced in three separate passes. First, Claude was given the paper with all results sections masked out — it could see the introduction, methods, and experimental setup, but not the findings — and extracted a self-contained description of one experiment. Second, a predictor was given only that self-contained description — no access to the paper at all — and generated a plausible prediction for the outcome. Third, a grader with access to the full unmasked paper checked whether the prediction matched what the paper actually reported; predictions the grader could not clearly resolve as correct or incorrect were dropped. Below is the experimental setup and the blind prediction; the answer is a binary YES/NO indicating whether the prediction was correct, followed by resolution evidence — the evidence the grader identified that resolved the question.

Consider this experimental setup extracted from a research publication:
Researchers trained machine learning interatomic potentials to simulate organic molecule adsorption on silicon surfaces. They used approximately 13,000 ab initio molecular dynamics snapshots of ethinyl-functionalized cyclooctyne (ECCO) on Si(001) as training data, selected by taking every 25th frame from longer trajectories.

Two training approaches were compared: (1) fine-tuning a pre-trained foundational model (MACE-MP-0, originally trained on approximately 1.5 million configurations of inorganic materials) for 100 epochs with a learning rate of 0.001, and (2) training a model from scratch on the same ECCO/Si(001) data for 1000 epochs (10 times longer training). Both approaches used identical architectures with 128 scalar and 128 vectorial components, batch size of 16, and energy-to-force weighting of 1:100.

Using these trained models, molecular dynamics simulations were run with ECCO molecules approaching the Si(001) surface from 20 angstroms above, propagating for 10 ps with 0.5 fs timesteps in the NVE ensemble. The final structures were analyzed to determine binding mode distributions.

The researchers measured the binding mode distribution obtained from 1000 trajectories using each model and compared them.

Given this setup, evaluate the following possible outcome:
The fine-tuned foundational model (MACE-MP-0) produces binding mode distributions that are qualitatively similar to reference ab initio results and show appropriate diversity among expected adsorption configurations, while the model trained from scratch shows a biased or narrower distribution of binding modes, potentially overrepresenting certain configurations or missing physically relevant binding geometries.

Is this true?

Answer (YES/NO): NO